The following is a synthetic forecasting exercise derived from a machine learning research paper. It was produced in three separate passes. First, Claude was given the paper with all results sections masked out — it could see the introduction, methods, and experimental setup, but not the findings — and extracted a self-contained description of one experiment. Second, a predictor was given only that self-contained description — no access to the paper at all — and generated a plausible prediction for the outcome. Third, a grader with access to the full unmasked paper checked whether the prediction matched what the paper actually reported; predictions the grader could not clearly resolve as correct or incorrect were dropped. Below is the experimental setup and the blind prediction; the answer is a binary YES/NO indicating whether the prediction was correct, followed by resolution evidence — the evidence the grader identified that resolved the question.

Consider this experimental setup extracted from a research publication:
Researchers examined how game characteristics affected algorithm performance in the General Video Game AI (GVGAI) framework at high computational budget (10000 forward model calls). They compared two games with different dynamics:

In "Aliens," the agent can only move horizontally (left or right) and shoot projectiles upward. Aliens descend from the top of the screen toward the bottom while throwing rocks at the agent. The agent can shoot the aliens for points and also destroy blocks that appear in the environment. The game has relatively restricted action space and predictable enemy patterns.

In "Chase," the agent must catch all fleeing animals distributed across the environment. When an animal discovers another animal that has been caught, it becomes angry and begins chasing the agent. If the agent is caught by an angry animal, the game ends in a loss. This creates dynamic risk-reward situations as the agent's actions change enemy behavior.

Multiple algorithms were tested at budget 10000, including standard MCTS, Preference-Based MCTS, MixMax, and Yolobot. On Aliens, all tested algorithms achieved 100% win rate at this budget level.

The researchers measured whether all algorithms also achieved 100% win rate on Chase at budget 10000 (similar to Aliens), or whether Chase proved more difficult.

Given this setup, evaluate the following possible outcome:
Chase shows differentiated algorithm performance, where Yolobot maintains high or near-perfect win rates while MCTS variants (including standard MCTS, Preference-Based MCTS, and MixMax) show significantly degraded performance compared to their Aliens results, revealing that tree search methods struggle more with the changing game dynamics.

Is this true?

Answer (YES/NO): NO